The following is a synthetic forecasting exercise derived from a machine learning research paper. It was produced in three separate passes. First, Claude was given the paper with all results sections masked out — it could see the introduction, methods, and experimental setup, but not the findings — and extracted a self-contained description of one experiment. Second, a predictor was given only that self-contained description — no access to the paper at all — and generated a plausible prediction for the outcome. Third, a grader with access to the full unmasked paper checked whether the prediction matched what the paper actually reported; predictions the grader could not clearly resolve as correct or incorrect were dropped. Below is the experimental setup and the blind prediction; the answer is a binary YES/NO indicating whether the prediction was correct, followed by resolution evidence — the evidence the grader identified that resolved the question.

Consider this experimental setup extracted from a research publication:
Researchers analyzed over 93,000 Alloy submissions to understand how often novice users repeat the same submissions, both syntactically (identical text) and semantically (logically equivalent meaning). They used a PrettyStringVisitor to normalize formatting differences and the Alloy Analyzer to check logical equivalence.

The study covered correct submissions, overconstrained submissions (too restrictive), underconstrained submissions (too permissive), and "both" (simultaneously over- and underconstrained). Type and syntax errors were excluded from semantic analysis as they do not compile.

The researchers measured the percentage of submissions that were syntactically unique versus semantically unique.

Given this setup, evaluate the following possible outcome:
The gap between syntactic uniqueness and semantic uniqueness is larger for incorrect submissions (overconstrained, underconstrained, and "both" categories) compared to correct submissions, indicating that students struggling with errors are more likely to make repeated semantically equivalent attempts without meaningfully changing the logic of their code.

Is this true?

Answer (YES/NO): NO